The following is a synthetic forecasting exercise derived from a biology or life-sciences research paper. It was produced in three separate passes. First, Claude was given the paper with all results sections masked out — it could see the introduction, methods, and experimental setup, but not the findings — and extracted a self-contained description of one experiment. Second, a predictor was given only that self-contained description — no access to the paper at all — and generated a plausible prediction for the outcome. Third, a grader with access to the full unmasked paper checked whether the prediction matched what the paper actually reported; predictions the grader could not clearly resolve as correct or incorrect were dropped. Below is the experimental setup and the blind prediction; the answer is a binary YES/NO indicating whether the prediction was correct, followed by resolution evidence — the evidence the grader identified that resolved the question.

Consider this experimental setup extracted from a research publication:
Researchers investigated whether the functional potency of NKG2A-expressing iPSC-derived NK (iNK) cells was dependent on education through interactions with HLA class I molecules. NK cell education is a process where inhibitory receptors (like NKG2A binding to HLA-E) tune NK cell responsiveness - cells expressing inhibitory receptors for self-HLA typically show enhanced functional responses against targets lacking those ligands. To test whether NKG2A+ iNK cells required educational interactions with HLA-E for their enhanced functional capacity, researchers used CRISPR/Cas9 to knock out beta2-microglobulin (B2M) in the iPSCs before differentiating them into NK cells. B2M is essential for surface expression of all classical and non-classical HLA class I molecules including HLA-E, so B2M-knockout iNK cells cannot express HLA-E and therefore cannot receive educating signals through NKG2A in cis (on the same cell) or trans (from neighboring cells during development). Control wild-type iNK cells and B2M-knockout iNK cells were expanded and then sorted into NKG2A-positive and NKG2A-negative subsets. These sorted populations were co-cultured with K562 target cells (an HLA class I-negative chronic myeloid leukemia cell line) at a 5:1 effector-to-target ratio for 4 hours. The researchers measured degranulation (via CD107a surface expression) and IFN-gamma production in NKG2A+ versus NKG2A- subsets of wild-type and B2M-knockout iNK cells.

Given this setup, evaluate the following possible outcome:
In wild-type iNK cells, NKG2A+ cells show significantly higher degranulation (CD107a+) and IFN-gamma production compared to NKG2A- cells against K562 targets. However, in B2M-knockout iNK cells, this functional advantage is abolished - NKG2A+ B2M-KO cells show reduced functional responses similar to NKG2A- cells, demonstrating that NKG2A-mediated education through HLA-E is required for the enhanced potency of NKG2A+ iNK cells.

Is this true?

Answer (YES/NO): NO